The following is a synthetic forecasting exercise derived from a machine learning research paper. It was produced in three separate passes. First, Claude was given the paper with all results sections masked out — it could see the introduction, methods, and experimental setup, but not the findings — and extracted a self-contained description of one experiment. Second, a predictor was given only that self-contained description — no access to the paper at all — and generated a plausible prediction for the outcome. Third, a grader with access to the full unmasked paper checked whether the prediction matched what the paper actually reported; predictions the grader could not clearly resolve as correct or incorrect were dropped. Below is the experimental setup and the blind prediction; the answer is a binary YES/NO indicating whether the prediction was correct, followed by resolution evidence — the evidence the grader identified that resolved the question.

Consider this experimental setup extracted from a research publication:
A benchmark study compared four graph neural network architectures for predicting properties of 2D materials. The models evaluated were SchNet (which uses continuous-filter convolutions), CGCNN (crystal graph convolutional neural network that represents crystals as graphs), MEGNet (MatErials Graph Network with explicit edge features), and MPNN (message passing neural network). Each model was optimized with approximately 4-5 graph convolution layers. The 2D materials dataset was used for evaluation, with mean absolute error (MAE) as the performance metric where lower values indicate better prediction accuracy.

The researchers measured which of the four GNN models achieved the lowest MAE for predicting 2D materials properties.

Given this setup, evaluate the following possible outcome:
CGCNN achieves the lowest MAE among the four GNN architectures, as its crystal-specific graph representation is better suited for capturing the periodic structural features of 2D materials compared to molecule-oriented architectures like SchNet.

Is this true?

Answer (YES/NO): NO